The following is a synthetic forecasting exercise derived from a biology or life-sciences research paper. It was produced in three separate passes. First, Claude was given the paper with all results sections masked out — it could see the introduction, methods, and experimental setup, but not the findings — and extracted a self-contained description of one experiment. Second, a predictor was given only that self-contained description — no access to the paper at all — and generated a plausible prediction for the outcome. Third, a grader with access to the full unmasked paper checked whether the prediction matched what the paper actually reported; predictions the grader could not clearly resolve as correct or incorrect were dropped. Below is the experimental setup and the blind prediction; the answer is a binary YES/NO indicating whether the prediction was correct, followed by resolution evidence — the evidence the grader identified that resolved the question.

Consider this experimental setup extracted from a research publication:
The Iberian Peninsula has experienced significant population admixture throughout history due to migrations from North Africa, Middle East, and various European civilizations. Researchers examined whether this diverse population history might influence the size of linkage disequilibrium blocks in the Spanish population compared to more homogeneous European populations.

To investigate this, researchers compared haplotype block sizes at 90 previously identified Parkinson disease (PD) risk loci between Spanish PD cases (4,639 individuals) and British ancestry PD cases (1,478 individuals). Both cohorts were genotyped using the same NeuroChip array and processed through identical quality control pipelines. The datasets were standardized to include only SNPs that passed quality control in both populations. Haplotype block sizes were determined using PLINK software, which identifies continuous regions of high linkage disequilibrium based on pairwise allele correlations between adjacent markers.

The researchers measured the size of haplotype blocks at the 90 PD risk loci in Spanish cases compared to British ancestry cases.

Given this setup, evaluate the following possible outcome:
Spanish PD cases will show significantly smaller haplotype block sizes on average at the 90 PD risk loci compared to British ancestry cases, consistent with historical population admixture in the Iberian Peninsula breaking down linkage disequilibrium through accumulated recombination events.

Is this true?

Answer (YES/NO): YES